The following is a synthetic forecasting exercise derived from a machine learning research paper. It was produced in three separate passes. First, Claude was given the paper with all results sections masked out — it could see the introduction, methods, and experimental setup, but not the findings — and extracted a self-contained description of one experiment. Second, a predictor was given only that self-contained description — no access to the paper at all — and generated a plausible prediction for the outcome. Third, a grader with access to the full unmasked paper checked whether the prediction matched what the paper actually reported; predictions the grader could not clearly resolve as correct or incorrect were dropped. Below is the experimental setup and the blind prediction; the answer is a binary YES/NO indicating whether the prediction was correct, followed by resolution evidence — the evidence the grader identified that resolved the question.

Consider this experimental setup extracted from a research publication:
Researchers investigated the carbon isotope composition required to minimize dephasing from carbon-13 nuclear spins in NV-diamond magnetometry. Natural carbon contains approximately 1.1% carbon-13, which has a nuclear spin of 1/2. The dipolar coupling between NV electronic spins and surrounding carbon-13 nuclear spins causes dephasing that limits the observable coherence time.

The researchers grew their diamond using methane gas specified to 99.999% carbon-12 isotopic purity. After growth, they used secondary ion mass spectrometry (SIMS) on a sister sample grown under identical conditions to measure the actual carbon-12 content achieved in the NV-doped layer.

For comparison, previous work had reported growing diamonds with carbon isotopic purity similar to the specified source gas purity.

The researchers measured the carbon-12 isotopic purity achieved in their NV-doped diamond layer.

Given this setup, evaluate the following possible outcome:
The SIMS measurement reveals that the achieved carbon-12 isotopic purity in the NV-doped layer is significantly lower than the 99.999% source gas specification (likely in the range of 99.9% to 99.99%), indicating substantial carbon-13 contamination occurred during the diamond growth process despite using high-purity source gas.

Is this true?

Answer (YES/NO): NO